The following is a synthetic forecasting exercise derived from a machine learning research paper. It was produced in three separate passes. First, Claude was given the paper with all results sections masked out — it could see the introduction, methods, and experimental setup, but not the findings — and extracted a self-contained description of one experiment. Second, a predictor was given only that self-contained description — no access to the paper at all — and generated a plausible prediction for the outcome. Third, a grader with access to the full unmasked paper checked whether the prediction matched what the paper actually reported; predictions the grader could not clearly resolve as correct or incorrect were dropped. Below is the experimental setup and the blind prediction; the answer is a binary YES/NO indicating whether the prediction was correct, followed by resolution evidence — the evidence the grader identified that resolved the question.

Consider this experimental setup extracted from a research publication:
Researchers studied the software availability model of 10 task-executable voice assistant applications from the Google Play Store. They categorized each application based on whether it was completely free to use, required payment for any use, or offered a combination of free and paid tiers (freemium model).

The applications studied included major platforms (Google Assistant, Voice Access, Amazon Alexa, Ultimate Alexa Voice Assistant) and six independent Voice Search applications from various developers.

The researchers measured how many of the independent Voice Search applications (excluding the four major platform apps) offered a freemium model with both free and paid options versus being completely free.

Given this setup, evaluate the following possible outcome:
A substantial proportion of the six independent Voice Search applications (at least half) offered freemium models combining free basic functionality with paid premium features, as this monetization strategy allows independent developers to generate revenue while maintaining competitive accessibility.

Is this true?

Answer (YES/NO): NO